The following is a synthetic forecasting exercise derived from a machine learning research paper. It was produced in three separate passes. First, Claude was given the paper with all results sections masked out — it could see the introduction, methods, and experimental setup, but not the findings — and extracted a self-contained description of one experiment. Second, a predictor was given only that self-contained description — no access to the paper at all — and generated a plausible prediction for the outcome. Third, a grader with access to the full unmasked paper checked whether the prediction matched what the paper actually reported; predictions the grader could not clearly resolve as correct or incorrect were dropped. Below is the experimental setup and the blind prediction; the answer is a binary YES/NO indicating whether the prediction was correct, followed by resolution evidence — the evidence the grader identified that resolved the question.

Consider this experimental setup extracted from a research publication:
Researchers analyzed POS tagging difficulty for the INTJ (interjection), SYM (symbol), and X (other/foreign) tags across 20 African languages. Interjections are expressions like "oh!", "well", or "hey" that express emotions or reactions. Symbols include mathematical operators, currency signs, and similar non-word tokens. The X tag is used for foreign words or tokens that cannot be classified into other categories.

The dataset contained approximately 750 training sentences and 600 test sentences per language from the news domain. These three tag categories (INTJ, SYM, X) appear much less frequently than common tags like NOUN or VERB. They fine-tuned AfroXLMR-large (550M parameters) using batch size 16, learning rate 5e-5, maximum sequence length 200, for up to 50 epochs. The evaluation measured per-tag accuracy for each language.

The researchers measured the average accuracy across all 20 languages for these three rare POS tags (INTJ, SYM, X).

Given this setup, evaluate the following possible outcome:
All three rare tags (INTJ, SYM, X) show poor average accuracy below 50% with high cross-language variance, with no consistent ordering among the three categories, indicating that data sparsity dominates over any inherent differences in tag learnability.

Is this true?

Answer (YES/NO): NO